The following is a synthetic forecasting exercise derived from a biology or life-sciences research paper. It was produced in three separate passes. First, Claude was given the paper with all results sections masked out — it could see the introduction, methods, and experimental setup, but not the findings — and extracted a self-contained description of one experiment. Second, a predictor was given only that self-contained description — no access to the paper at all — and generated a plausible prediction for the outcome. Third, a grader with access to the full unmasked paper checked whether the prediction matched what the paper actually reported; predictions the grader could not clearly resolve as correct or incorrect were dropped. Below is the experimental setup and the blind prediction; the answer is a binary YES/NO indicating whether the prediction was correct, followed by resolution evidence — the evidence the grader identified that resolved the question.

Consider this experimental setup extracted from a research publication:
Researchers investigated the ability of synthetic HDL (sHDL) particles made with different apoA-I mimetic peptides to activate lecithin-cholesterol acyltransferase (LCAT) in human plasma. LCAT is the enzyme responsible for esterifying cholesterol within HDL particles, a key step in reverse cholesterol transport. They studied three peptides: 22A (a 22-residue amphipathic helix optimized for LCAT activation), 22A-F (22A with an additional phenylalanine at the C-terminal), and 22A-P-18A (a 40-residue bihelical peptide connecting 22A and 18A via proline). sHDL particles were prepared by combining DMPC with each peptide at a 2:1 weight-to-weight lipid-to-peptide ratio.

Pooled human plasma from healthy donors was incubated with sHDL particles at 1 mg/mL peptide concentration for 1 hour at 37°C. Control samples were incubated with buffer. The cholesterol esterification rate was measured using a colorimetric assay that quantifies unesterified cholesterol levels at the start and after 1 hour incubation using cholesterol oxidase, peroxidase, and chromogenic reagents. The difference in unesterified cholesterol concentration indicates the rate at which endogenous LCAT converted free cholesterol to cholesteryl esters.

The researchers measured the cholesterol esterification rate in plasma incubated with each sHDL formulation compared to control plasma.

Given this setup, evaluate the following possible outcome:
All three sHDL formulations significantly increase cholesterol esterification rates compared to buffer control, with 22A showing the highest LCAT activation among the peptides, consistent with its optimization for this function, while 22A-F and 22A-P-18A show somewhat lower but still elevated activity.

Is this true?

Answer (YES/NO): NO